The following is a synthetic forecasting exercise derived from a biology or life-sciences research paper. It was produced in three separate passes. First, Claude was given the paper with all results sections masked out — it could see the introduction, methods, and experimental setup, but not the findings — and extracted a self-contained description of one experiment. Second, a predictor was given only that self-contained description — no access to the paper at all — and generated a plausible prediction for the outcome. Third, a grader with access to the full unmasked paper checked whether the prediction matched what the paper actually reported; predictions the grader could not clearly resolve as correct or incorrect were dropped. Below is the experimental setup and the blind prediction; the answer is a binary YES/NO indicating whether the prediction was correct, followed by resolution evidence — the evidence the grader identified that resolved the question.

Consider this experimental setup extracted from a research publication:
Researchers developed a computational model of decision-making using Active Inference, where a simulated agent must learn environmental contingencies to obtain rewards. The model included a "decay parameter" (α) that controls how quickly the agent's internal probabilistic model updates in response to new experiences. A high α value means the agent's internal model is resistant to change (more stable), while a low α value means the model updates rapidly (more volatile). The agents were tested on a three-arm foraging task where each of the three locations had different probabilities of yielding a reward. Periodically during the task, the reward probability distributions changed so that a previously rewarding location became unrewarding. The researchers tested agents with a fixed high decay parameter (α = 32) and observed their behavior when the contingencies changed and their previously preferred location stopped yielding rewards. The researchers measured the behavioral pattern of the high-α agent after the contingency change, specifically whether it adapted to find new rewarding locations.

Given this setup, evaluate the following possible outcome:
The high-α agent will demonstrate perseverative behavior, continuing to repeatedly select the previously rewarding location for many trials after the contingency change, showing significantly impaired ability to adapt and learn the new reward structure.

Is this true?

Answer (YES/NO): YES